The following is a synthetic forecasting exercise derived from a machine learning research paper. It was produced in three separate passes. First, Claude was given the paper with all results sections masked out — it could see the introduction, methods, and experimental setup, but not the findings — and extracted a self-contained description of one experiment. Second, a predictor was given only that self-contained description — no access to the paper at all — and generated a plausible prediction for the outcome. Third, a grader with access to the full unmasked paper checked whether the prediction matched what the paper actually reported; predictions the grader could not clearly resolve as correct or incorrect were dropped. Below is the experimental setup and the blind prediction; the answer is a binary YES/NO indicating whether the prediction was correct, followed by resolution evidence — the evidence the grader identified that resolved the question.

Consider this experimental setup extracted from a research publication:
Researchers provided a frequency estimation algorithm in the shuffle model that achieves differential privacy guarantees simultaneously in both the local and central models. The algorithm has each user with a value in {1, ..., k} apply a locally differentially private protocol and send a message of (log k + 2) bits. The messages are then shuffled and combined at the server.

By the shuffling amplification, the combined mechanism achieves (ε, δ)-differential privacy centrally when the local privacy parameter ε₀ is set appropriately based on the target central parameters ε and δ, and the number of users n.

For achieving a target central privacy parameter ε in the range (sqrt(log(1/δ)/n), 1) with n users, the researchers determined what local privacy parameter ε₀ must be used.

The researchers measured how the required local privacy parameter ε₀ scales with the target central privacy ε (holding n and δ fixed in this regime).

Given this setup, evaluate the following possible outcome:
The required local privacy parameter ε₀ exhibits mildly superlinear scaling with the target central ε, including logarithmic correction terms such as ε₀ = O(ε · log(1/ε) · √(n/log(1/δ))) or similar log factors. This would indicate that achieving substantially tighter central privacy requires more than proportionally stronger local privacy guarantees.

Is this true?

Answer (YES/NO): NO